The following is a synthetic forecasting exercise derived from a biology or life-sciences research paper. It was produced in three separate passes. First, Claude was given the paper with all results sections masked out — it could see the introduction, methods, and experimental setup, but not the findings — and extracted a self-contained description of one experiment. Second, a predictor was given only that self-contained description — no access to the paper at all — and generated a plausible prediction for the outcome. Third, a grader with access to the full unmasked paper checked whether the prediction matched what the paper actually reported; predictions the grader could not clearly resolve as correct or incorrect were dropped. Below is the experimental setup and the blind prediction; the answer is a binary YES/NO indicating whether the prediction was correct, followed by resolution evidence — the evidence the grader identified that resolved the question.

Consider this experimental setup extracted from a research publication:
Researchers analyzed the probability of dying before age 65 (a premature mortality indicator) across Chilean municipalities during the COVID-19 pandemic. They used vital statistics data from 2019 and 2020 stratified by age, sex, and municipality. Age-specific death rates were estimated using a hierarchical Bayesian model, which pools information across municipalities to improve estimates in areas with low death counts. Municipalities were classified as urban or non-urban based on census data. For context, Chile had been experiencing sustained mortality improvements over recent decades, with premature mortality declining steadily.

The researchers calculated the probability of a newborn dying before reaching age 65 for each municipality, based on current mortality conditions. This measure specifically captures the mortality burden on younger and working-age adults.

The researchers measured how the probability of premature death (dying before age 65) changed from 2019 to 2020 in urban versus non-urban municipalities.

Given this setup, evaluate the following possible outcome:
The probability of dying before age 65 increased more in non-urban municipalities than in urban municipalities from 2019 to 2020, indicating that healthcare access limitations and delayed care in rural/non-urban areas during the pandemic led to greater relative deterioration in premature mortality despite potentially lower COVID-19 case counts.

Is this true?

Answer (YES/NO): NO